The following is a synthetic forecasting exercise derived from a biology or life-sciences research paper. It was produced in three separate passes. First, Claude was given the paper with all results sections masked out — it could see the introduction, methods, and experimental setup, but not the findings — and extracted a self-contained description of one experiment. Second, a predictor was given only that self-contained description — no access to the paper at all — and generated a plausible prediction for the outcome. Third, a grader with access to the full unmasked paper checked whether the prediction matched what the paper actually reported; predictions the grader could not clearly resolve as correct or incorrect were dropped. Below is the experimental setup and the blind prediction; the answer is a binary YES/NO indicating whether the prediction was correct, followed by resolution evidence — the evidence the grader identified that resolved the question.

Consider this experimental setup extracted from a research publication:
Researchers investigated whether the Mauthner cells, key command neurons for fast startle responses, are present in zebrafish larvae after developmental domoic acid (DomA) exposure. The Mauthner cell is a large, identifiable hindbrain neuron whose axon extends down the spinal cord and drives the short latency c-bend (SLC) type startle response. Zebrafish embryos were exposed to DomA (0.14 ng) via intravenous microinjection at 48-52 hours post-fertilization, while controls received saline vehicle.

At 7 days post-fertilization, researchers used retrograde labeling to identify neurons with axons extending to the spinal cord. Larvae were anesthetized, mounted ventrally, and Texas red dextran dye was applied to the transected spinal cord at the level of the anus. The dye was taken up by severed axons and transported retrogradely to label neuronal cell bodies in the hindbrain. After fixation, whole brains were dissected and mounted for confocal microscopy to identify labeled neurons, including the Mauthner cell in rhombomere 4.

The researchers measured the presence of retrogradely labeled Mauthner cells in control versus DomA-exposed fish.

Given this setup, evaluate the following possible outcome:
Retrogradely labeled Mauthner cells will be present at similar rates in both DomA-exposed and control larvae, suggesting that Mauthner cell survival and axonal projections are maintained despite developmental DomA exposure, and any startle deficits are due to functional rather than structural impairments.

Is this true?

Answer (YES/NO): NO